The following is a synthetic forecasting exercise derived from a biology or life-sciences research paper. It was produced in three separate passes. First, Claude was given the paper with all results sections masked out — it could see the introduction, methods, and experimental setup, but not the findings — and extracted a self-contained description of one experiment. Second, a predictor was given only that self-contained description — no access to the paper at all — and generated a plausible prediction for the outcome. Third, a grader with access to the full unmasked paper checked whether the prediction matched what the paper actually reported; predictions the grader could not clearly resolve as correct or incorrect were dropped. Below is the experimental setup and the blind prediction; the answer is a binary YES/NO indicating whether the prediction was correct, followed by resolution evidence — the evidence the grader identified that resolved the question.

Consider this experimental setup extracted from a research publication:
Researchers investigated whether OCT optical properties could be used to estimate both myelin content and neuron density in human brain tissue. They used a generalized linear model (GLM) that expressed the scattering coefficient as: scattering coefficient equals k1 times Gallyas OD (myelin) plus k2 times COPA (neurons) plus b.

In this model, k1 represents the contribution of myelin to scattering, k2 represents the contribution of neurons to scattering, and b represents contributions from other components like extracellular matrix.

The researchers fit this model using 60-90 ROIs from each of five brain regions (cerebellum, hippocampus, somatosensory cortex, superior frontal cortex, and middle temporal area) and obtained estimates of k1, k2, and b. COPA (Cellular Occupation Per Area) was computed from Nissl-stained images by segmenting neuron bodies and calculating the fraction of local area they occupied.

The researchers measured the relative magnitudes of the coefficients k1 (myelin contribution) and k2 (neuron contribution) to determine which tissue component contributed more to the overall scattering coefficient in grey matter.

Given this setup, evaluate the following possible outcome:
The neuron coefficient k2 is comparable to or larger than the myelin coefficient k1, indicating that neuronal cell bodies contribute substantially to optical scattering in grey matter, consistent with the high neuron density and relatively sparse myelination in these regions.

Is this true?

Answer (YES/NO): NO